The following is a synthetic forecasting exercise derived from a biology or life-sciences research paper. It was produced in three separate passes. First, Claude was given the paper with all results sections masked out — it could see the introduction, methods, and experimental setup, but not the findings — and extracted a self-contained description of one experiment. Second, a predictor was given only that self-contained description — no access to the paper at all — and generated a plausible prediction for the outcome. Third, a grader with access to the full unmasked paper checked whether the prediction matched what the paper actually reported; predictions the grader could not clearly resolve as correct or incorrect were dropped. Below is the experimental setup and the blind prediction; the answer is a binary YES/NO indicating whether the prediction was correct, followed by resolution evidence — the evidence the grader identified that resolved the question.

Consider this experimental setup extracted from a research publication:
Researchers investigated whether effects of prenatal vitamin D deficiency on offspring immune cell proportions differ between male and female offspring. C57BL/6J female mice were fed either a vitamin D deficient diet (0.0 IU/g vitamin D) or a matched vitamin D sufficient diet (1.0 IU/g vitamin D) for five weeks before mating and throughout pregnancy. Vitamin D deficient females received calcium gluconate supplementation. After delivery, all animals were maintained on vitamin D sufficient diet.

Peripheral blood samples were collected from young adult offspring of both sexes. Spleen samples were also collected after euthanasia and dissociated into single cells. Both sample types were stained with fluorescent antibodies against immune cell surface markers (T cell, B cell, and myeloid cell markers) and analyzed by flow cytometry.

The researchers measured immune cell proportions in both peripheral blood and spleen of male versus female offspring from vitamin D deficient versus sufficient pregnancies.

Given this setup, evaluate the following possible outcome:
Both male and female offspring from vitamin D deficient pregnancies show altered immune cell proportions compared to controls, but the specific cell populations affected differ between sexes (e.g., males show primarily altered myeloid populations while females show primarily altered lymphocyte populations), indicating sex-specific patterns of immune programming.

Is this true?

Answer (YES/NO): NO